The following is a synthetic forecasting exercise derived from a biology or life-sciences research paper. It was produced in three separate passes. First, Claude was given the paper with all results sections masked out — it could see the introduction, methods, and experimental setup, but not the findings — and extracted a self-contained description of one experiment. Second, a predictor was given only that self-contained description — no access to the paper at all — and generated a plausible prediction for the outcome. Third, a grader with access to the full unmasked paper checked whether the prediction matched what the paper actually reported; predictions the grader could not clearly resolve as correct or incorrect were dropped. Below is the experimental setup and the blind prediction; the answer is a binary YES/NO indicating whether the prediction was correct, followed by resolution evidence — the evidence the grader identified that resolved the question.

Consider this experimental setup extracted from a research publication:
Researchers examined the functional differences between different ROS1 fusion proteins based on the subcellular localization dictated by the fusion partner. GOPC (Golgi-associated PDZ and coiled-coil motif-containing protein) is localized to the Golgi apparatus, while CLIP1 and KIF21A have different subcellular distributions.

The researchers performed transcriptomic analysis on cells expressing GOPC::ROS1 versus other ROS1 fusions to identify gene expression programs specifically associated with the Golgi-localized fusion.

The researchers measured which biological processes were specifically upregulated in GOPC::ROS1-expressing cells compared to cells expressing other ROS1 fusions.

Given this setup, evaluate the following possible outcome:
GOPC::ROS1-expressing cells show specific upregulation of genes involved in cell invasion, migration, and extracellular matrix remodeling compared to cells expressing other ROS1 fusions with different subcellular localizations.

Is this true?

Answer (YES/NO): NO